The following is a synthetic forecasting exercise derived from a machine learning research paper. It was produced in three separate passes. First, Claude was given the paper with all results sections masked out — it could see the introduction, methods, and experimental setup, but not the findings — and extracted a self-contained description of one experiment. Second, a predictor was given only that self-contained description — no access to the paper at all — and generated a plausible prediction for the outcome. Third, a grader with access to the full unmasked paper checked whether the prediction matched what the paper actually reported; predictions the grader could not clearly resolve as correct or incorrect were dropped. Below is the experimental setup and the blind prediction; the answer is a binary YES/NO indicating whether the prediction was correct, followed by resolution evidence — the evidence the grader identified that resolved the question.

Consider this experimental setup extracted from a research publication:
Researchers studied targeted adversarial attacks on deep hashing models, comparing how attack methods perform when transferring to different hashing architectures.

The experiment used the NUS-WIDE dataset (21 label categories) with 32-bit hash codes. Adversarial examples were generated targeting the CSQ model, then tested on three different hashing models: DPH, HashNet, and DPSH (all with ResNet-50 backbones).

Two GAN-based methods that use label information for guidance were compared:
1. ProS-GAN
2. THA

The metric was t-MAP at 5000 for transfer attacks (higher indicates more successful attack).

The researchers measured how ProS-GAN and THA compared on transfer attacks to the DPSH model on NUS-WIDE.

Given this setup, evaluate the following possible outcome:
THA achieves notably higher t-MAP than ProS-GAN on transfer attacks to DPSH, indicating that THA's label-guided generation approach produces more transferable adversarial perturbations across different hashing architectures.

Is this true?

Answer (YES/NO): YES